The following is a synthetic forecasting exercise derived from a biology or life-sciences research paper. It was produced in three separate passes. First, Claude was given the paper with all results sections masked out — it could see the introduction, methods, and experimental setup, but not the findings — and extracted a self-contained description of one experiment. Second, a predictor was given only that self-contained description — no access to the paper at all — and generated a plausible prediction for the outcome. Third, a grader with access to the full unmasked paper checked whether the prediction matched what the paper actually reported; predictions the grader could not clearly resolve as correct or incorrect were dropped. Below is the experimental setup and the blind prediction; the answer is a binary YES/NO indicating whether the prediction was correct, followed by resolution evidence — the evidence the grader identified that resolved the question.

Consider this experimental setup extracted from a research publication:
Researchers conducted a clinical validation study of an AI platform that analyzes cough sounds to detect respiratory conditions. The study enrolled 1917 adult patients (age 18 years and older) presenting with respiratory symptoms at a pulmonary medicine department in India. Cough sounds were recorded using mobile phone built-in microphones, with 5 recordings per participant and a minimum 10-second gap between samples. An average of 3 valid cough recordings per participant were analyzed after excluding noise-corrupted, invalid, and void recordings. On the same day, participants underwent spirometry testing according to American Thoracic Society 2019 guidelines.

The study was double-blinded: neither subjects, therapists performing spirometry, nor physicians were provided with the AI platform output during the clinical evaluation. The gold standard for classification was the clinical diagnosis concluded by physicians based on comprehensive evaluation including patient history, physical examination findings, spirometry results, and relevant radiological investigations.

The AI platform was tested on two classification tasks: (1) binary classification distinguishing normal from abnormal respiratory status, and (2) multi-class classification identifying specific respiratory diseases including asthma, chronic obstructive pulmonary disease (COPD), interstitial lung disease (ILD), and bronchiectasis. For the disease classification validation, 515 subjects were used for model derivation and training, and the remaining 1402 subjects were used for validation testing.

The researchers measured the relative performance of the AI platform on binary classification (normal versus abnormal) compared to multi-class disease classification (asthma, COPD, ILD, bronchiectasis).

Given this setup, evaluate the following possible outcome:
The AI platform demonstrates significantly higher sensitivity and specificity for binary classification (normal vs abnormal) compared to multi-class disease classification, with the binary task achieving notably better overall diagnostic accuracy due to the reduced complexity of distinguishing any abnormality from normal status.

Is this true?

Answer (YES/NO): YES